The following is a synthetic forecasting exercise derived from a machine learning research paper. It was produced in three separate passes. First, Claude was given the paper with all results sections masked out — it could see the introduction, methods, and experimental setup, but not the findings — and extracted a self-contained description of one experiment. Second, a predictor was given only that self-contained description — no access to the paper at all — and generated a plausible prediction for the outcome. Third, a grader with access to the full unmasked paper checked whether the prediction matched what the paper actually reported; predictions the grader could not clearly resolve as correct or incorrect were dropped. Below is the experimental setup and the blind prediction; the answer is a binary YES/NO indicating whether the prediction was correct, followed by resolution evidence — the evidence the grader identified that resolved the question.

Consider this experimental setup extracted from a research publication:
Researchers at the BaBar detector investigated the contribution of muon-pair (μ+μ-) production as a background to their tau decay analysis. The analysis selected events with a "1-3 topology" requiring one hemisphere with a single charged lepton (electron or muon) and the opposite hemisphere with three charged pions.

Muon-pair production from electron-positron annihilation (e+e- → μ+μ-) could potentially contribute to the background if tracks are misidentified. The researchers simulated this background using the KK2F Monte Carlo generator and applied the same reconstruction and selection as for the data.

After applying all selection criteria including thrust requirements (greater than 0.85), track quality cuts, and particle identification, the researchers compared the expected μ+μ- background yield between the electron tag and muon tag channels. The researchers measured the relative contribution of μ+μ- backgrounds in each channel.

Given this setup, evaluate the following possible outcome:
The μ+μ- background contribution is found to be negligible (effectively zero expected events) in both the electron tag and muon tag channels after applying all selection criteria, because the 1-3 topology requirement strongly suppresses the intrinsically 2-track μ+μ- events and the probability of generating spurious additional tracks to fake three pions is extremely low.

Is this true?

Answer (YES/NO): NO